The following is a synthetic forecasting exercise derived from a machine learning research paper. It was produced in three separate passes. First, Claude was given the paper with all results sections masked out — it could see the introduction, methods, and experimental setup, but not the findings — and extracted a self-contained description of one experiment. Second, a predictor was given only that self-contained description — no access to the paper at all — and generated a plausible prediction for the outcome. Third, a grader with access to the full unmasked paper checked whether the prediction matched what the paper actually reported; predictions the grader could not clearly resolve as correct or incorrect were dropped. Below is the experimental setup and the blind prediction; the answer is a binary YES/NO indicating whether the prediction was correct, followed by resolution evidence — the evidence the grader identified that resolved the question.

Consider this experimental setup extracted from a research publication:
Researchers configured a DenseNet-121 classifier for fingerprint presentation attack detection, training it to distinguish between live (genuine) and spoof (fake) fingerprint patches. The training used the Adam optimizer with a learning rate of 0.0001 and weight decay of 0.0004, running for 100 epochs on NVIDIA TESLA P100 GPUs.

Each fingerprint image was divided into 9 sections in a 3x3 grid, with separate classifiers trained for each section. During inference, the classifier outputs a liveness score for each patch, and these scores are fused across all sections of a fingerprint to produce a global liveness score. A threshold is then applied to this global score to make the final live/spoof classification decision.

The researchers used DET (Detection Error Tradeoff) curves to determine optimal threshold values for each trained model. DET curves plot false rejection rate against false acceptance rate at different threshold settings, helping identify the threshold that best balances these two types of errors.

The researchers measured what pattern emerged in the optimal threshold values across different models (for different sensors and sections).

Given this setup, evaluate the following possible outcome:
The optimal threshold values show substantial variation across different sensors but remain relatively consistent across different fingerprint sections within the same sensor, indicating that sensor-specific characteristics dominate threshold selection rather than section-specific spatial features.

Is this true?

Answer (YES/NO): NO